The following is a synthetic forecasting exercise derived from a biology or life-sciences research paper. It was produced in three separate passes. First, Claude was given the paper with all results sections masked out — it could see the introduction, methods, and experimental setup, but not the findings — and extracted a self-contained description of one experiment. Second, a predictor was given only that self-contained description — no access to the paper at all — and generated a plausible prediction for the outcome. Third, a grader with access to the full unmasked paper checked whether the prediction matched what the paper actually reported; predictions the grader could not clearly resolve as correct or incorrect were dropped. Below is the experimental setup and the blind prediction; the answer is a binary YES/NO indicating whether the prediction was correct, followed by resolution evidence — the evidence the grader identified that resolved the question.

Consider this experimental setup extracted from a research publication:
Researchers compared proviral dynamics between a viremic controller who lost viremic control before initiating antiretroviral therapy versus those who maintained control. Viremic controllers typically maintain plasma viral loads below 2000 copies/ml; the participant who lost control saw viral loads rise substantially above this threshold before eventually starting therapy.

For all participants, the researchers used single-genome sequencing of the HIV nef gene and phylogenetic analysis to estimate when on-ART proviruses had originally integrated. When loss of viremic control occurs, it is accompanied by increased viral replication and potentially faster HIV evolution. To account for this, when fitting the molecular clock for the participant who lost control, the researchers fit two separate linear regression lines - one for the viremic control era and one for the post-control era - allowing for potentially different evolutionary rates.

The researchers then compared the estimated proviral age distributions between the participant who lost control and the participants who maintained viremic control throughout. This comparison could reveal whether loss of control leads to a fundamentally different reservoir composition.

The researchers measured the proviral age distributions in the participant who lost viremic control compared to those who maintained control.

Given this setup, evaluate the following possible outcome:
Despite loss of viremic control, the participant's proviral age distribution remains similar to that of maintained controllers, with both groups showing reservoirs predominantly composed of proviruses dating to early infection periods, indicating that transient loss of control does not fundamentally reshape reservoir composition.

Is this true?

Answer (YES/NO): NO